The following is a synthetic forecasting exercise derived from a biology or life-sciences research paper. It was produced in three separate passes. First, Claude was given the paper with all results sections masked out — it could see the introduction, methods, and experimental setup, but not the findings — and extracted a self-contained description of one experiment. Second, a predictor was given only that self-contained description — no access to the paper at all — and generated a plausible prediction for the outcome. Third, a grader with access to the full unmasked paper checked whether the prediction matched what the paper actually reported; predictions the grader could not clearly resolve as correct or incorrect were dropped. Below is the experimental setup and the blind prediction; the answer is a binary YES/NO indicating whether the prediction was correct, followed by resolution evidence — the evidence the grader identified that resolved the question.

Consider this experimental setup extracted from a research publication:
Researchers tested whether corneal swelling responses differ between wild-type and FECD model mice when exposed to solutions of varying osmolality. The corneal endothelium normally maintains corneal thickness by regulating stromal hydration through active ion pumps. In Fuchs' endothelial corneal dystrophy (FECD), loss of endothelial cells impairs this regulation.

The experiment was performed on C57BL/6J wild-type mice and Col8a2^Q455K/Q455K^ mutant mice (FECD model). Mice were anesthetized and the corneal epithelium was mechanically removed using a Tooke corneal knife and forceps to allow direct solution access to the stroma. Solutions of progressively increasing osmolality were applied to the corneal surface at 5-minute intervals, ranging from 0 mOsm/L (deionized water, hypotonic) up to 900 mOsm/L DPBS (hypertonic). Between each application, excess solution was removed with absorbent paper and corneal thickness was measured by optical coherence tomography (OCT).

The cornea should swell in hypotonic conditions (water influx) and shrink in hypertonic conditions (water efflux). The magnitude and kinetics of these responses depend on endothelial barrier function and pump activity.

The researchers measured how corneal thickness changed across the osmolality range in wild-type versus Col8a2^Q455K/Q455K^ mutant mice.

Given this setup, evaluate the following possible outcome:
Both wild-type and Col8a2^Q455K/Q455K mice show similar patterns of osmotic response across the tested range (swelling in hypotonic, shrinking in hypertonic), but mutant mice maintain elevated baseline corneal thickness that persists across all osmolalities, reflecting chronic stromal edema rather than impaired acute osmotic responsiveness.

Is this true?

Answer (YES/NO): NO